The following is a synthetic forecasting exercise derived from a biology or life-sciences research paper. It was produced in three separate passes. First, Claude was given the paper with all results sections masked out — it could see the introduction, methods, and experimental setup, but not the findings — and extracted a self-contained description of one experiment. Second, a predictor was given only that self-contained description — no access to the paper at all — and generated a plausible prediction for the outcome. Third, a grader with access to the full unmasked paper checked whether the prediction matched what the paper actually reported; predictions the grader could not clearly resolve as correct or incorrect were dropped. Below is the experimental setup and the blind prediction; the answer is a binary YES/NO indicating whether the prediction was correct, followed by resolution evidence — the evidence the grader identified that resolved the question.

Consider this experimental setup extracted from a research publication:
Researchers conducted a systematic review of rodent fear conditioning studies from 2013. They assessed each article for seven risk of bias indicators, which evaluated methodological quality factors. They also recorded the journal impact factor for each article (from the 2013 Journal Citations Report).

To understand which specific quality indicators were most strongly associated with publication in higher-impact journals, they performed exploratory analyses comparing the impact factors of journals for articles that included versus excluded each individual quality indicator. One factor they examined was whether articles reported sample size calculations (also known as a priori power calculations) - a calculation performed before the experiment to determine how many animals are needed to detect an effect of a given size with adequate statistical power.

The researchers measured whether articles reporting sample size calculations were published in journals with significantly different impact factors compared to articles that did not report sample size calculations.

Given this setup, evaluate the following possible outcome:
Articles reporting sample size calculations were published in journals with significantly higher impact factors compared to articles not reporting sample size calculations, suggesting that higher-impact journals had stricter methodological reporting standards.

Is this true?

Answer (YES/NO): NO